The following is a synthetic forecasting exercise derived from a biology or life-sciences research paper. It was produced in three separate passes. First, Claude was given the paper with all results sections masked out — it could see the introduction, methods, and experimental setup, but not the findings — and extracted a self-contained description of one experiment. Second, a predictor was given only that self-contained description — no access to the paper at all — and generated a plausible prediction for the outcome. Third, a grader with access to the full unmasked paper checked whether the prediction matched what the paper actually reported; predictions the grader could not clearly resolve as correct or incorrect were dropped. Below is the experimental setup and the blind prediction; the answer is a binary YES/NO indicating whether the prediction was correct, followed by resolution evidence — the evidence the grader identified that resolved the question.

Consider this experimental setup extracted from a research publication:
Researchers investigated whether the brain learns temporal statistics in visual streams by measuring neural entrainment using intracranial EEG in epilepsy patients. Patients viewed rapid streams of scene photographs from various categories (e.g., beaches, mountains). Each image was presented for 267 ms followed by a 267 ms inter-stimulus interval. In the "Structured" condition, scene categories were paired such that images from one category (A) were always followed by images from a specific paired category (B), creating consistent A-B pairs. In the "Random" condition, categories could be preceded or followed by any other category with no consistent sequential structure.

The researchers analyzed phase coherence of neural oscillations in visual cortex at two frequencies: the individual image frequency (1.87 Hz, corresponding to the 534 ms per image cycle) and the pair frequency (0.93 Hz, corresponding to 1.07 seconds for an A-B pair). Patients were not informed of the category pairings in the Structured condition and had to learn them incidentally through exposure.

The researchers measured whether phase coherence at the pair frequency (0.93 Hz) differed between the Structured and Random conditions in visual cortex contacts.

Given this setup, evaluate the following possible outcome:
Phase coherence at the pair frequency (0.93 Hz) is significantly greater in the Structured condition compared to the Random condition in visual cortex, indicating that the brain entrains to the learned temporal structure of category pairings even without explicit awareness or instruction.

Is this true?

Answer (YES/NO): YES